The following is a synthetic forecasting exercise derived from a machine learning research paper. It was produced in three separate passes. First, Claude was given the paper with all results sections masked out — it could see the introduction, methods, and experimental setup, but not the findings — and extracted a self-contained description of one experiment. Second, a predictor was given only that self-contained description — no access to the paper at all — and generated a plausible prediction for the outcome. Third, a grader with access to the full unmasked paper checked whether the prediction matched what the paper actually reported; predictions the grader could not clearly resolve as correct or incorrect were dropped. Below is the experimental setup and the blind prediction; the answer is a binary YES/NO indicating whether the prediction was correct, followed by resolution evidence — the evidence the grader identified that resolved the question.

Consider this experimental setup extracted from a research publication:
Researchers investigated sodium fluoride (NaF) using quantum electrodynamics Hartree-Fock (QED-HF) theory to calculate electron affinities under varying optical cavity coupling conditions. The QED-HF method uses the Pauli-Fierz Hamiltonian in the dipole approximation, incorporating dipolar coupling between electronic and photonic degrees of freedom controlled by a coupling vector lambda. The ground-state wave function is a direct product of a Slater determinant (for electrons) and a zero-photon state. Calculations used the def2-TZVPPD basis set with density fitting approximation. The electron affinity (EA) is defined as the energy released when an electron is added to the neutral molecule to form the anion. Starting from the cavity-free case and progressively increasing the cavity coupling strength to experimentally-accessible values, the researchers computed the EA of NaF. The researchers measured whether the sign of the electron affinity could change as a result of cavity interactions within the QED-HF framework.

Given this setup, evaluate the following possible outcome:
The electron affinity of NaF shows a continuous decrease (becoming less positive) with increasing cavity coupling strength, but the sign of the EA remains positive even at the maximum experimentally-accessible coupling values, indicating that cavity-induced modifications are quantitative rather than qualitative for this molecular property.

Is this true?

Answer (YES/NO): NO